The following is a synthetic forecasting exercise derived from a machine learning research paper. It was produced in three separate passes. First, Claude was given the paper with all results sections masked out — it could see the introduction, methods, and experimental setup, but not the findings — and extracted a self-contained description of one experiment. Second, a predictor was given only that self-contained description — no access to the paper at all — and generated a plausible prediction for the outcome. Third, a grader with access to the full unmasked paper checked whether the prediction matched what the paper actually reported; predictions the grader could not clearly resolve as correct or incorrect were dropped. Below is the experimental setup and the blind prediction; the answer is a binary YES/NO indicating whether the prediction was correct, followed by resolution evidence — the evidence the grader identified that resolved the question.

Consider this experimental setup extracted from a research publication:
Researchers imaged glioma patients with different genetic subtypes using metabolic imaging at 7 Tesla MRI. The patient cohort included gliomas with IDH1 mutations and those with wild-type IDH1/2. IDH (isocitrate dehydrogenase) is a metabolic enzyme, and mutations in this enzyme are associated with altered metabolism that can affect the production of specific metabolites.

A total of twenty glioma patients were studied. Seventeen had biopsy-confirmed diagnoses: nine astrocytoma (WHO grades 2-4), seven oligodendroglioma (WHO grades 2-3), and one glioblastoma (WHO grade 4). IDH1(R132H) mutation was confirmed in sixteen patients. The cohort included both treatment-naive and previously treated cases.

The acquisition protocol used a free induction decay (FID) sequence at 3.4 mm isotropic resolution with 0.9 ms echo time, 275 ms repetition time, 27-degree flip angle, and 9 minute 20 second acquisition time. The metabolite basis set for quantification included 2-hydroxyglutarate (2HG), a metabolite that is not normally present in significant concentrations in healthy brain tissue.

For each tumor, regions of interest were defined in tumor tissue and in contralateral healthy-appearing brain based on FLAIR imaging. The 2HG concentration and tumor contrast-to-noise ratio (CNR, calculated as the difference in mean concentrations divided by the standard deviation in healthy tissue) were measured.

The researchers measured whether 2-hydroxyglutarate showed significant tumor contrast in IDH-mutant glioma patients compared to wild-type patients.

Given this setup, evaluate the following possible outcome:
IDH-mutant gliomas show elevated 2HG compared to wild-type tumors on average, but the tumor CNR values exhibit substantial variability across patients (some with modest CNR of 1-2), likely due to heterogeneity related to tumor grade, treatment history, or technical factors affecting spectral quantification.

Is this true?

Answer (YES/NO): YES